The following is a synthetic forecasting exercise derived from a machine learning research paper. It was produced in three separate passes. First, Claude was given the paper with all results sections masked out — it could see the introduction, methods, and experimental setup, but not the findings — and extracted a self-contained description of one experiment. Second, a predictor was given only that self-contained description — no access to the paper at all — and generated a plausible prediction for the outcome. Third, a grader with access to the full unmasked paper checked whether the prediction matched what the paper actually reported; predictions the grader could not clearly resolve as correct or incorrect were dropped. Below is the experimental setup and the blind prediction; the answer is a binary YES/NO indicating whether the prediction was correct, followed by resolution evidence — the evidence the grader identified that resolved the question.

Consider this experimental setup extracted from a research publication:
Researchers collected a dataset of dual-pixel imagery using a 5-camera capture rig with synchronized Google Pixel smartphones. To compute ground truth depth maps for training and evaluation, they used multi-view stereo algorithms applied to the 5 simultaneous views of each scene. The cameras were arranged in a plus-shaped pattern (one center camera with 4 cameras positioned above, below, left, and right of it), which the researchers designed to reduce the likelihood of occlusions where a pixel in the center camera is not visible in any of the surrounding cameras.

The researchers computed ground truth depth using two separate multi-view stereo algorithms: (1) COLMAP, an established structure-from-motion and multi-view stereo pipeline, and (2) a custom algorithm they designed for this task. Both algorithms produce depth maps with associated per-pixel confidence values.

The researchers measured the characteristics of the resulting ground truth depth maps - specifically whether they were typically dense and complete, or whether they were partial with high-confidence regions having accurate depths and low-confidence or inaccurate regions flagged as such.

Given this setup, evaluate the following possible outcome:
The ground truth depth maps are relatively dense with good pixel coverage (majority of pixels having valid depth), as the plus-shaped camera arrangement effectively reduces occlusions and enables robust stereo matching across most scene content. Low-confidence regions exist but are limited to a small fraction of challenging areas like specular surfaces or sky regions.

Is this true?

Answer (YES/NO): NO